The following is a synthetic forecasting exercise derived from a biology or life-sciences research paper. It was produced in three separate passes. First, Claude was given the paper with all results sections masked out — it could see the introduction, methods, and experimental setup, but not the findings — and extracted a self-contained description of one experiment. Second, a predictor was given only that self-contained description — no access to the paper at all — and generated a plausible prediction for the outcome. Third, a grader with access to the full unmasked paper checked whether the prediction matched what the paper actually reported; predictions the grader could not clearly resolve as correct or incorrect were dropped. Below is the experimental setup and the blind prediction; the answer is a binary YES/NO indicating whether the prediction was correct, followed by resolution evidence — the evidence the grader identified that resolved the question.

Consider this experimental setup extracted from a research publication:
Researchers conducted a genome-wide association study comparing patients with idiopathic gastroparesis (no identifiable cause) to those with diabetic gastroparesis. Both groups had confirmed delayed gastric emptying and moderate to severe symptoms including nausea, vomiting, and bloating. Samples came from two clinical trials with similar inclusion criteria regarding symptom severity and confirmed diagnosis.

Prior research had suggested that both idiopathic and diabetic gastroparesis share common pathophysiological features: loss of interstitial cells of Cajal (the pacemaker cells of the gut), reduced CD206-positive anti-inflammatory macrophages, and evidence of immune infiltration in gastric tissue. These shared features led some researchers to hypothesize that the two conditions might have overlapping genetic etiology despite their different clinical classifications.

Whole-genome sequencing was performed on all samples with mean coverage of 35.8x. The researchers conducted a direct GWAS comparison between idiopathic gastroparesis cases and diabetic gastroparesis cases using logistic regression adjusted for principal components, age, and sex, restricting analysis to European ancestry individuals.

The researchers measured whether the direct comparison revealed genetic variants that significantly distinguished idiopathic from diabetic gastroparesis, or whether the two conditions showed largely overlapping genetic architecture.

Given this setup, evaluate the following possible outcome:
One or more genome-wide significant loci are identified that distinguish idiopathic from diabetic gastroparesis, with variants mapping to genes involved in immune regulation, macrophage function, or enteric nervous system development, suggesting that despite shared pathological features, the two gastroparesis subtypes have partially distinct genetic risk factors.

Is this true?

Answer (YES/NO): NO